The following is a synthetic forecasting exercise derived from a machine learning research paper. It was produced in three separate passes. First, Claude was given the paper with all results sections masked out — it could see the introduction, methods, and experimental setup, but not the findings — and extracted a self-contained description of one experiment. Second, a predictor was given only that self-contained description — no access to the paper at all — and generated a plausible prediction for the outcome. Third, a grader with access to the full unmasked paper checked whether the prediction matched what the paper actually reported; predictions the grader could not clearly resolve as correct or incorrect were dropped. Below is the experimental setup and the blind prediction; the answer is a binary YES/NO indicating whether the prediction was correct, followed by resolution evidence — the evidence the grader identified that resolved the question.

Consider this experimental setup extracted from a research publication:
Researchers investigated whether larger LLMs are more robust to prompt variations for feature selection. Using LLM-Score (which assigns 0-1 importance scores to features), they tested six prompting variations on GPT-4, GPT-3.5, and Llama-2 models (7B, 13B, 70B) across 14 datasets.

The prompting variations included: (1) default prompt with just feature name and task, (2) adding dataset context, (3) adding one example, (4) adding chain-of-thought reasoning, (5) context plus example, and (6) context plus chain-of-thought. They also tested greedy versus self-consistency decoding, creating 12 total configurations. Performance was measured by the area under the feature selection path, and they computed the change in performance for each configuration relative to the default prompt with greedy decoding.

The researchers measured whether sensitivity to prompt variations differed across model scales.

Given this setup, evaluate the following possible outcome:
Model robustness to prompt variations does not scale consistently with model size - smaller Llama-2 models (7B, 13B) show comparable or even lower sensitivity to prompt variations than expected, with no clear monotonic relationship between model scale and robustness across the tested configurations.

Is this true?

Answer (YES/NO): NO